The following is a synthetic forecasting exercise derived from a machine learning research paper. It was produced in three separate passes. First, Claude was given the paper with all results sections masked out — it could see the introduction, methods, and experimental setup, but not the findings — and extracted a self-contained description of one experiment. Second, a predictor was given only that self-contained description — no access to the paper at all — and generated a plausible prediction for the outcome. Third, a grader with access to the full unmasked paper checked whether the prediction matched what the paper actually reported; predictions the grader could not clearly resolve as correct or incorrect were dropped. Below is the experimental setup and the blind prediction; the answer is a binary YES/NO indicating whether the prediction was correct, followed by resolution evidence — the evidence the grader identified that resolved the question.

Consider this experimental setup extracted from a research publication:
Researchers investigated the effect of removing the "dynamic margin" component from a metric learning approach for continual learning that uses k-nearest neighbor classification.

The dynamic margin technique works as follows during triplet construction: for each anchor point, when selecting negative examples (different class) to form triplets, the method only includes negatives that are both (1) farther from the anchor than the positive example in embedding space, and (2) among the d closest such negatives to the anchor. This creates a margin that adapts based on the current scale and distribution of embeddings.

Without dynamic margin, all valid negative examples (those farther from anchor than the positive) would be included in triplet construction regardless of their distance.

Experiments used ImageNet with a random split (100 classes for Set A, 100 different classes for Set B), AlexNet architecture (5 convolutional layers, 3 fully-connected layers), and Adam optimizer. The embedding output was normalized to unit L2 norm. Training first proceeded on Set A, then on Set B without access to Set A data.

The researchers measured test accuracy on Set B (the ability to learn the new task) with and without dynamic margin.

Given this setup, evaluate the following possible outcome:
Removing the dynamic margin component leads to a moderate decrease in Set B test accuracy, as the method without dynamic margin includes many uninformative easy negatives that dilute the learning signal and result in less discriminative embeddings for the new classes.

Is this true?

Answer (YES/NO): NO